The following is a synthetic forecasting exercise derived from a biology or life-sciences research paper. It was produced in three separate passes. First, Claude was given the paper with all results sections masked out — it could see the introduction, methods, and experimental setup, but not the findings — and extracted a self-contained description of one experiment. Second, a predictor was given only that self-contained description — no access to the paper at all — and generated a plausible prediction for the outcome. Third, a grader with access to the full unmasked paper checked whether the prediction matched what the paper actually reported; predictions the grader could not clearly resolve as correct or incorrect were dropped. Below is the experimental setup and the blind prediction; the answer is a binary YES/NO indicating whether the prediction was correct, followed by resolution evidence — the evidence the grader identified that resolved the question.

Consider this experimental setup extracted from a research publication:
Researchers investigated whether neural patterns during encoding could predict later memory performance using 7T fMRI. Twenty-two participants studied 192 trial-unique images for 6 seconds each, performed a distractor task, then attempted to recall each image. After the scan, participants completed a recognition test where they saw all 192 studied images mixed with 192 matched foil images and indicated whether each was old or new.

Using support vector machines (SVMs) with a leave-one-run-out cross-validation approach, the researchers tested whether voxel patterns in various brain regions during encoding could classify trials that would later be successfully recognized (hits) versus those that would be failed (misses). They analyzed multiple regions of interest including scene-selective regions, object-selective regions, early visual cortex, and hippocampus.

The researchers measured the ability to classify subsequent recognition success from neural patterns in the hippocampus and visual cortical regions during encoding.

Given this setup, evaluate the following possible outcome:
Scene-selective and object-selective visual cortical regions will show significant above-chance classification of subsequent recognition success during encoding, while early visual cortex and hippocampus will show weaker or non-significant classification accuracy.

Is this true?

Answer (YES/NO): NO